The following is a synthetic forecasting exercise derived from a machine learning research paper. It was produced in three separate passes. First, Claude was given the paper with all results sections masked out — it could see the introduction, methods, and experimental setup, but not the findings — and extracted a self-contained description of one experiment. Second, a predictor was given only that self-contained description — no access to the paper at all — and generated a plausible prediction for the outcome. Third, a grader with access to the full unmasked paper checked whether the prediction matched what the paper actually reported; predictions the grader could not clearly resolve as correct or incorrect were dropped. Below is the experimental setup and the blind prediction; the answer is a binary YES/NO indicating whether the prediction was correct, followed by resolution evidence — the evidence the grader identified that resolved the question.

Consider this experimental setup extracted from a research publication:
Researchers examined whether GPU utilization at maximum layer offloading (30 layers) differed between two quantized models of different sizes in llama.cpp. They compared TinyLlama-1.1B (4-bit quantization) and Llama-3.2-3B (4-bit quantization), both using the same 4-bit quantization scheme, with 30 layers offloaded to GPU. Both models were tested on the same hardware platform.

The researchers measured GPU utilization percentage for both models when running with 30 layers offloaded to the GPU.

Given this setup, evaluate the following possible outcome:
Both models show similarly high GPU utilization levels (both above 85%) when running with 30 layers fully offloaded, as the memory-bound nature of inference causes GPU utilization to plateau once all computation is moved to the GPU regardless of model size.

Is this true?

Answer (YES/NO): YES